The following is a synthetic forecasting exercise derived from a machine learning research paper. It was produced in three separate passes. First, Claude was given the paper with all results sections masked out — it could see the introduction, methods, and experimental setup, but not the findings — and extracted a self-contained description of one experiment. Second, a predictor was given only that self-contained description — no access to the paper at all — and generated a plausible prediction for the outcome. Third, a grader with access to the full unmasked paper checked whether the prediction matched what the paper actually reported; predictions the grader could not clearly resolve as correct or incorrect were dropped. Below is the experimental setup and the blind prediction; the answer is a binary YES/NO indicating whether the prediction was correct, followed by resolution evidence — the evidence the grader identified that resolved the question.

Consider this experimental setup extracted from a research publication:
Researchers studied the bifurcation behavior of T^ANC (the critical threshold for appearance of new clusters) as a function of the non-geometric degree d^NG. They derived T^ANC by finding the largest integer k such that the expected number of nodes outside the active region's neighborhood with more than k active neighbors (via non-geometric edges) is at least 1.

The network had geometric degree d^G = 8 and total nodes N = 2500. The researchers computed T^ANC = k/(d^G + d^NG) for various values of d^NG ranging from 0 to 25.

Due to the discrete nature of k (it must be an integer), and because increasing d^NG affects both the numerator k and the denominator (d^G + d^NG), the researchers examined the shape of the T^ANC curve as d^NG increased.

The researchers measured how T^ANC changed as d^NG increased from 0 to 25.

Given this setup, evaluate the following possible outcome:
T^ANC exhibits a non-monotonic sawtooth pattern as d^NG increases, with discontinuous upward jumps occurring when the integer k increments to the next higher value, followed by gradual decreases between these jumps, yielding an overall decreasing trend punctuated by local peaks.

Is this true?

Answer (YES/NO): NO